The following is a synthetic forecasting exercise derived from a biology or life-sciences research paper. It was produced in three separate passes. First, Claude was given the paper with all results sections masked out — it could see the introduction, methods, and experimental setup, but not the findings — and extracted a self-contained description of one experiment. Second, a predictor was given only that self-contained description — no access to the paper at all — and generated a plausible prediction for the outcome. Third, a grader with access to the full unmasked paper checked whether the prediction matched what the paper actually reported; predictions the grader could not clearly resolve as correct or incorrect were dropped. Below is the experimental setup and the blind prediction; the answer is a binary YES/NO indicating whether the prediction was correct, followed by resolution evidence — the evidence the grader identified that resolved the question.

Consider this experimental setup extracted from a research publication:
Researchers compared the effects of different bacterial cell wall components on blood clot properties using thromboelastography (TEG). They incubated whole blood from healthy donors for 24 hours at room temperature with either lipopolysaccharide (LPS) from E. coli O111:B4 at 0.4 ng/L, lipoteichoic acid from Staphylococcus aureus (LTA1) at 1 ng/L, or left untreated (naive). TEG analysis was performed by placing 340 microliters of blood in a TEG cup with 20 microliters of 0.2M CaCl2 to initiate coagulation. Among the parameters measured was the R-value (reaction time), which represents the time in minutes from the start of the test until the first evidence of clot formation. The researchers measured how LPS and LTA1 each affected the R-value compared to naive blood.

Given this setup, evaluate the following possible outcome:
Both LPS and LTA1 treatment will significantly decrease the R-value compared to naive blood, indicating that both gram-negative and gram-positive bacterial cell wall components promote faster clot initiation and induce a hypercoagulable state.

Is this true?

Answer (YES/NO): NO